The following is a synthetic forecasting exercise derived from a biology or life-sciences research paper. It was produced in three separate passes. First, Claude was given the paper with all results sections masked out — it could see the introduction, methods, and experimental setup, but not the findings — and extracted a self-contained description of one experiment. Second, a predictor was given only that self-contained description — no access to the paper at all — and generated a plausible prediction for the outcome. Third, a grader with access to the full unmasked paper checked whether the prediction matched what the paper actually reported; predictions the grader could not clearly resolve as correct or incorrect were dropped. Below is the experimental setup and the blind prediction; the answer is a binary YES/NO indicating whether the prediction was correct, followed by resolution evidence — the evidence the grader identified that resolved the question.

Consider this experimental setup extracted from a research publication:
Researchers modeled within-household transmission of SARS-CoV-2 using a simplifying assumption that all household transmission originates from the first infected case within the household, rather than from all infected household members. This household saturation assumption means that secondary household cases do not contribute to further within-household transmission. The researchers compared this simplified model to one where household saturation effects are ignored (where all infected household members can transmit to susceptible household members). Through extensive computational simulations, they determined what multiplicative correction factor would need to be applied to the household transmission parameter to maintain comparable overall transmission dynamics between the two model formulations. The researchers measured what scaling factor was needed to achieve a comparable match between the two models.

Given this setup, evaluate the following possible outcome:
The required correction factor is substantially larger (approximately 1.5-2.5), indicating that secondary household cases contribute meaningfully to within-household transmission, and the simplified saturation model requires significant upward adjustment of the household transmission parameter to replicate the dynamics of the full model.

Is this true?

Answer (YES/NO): NO